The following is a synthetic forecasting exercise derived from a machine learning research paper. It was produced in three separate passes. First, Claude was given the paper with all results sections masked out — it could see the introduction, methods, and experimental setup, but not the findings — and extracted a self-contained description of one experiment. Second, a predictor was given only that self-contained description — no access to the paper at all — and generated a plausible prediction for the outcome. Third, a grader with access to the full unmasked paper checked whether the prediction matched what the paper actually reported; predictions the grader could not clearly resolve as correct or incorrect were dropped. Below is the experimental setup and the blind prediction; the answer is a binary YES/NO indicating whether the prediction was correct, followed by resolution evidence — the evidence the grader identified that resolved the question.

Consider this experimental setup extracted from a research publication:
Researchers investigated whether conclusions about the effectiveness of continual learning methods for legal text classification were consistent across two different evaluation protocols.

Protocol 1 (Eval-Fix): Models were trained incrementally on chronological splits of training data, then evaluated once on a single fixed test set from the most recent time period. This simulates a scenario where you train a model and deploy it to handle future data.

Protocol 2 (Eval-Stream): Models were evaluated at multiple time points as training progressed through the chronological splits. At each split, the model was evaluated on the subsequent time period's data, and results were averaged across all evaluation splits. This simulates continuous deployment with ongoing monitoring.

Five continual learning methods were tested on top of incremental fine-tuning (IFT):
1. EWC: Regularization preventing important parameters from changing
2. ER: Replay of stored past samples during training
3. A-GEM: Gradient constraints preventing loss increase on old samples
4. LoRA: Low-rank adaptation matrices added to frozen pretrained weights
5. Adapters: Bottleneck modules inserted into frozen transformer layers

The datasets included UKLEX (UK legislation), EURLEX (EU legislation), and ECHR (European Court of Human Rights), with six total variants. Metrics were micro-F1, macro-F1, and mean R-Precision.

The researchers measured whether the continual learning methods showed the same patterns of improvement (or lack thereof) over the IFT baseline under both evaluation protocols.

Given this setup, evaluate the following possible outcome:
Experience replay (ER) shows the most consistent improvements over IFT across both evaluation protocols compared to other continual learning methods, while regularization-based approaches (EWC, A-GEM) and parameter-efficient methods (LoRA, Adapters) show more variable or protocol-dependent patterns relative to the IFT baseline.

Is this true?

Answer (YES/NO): NO